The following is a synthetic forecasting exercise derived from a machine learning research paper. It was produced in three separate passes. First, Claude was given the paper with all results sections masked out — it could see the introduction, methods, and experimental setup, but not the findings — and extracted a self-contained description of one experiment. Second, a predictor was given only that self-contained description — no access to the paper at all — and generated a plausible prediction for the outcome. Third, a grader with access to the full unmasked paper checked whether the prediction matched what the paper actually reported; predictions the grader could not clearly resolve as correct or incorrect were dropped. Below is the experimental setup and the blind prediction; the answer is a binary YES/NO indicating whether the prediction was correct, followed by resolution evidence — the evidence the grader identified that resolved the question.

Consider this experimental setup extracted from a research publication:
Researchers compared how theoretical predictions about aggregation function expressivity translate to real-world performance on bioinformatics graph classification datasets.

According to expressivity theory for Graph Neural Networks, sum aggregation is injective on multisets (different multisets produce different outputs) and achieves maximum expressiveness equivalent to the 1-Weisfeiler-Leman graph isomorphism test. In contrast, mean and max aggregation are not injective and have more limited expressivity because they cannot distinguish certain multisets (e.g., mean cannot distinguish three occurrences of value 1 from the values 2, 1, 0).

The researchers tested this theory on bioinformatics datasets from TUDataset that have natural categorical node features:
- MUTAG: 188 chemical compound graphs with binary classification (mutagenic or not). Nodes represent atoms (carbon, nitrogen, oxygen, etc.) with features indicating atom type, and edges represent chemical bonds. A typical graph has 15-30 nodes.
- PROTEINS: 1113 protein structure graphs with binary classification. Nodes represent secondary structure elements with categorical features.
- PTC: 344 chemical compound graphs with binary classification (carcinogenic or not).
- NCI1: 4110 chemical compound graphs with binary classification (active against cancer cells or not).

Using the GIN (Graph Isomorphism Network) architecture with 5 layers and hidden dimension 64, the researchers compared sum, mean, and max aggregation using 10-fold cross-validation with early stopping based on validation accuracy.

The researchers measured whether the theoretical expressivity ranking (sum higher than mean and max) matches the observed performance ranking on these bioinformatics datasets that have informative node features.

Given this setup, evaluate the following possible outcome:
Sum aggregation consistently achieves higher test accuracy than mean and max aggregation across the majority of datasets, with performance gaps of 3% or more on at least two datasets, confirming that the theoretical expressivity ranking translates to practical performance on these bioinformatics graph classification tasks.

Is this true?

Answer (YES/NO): YES